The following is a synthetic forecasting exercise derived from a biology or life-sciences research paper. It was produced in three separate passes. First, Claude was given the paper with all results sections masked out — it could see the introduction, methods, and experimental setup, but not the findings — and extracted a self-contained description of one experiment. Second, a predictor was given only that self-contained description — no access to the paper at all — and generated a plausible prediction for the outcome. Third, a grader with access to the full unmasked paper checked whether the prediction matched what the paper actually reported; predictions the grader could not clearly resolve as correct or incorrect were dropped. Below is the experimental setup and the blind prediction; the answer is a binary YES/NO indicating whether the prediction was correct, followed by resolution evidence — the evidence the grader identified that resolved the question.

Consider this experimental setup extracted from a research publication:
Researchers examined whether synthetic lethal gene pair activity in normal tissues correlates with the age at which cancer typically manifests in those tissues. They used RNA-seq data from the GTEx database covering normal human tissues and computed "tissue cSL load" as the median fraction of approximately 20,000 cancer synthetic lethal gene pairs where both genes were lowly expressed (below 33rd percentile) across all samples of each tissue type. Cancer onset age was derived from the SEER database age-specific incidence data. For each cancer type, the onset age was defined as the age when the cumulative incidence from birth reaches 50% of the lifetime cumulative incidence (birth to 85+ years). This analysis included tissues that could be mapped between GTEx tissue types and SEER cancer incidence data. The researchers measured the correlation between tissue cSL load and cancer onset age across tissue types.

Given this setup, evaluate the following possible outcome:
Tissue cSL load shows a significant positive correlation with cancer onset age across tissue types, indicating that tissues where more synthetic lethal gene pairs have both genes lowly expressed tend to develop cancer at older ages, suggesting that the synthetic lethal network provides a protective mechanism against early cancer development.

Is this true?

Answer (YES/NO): YES